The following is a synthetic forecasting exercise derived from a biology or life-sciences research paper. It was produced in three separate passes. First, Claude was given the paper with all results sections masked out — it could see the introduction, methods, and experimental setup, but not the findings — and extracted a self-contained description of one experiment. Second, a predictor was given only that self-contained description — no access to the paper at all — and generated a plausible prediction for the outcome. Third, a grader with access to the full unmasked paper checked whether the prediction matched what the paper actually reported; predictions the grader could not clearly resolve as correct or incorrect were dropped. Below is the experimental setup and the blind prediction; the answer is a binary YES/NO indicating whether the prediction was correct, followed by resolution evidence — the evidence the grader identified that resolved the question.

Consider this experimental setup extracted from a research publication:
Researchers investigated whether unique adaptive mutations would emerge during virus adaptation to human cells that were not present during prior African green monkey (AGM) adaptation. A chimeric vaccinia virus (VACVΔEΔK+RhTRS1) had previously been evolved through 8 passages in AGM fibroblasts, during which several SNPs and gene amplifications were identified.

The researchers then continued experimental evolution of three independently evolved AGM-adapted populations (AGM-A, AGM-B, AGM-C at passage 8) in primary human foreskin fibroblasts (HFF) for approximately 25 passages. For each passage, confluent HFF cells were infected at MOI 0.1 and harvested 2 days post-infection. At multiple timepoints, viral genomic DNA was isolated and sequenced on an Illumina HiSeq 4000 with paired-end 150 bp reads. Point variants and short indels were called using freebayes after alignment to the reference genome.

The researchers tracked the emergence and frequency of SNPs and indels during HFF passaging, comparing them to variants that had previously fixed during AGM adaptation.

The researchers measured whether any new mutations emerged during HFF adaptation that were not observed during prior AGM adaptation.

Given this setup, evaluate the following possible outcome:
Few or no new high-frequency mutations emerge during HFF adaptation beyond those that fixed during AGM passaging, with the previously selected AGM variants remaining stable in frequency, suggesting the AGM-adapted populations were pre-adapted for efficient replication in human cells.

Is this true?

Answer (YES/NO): NO